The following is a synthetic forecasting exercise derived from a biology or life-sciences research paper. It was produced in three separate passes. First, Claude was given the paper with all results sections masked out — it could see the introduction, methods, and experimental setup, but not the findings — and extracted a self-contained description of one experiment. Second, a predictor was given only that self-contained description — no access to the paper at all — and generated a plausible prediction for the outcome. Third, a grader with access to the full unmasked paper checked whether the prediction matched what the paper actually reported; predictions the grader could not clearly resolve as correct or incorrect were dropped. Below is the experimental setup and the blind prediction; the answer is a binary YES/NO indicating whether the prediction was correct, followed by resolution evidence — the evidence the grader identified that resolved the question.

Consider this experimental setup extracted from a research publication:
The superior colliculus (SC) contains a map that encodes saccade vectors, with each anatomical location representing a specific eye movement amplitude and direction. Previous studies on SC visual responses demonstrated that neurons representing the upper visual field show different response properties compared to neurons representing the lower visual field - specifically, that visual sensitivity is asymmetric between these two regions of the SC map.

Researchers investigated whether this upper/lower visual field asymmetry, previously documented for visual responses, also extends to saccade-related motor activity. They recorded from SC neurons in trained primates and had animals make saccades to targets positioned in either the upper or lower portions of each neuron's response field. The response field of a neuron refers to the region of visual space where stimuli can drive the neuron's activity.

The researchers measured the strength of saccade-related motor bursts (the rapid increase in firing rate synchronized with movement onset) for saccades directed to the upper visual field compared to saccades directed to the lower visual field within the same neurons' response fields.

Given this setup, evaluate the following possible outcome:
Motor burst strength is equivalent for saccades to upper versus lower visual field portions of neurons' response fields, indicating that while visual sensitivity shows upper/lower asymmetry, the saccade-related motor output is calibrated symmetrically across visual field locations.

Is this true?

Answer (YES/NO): NO